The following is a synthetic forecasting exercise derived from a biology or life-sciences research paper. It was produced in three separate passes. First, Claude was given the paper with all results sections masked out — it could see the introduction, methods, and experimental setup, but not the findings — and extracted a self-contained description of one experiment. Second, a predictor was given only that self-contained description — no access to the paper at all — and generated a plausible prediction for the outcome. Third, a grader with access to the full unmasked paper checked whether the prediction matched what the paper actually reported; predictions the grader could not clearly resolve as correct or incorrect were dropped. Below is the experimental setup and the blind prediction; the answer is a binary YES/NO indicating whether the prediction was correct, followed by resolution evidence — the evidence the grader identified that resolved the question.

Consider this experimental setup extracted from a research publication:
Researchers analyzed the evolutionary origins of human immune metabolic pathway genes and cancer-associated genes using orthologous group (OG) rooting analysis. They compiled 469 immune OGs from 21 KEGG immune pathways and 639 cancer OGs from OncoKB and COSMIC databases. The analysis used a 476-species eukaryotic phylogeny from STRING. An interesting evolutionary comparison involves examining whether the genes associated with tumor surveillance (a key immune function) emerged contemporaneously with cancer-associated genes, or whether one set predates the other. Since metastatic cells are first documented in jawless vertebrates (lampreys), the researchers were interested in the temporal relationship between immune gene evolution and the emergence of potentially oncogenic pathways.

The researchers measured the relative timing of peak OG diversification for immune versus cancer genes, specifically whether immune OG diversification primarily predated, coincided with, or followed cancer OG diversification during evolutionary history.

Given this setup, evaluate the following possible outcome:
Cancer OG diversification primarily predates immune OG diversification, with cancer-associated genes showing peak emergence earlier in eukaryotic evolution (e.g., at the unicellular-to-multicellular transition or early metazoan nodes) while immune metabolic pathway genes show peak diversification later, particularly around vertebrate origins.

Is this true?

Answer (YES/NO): YES